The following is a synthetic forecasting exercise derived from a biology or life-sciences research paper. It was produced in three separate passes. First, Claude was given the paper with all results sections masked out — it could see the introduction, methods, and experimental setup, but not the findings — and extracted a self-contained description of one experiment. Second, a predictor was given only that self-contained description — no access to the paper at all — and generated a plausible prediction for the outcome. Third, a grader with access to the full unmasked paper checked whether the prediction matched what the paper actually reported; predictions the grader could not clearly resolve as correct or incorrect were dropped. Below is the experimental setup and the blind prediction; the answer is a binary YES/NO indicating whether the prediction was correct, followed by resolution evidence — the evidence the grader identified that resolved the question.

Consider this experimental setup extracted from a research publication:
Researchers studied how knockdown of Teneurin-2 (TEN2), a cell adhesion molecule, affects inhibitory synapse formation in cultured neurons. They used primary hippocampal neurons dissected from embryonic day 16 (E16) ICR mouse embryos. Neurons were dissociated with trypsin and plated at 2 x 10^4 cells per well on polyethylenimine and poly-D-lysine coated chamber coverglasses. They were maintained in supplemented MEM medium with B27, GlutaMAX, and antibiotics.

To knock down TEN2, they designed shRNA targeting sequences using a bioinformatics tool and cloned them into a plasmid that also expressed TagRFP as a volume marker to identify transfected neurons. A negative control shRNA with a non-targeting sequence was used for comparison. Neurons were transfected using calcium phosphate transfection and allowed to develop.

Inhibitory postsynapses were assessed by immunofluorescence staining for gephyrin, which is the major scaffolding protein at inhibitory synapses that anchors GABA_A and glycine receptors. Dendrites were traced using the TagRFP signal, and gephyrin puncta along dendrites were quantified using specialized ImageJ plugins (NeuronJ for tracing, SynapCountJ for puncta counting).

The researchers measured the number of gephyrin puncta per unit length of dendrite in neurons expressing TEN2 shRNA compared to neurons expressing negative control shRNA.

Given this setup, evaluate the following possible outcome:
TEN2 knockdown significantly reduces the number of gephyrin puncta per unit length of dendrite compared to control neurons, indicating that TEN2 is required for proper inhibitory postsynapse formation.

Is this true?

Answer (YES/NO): YES